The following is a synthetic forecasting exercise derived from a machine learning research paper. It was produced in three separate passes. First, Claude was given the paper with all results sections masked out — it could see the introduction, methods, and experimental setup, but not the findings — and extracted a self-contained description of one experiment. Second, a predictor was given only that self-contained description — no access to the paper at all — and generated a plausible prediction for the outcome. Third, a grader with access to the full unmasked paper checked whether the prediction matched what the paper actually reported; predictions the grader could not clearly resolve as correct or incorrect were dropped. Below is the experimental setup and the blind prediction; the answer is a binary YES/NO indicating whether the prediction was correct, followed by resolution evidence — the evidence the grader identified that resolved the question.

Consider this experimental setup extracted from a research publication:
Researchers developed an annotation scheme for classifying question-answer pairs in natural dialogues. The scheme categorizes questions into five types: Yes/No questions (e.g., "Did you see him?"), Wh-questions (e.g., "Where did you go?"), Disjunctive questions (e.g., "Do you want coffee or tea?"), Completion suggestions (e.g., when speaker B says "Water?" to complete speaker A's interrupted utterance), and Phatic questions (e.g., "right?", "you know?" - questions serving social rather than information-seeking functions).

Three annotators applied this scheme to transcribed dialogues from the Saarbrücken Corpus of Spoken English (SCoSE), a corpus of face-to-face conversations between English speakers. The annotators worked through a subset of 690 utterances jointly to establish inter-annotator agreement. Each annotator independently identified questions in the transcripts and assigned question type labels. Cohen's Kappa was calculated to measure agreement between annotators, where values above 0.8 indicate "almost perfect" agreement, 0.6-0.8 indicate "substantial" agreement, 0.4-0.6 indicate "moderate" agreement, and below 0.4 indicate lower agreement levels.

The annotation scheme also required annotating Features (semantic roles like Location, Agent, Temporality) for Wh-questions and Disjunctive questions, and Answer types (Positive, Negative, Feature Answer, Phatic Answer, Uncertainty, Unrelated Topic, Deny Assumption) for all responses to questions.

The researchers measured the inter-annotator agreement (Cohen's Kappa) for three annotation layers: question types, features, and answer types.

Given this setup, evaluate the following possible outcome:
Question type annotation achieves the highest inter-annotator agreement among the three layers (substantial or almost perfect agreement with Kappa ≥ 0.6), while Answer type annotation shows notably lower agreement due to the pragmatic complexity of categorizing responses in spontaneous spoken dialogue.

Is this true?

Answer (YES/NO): NO